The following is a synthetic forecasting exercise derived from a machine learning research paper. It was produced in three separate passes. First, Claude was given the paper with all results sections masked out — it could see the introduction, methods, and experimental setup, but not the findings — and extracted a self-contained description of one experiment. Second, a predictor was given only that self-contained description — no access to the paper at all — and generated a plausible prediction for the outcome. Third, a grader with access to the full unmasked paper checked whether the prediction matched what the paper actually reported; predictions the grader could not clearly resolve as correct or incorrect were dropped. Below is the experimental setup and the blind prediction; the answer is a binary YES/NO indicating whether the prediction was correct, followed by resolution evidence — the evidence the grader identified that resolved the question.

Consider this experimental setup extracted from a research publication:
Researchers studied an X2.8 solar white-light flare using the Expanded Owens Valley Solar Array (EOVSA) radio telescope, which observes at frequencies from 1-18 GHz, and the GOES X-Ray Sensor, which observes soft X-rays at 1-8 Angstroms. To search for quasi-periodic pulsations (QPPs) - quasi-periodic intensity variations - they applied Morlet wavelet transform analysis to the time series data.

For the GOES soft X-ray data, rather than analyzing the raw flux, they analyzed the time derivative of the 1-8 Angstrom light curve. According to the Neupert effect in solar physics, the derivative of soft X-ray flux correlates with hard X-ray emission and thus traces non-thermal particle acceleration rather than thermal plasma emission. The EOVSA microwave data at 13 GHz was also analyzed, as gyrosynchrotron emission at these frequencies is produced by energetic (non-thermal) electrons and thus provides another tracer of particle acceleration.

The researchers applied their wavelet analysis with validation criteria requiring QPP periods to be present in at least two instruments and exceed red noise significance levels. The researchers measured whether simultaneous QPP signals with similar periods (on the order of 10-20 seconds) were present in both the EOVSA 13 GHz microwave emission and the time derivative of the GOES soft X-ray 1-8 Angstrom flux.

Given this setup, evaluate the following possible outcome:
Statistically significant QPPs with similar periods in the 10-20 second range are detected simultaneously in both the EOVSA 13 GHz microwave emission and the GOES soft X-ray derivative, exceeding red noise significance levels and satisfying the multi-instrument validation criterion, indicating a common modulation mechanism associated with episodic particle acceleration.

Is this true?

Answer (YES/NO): YES